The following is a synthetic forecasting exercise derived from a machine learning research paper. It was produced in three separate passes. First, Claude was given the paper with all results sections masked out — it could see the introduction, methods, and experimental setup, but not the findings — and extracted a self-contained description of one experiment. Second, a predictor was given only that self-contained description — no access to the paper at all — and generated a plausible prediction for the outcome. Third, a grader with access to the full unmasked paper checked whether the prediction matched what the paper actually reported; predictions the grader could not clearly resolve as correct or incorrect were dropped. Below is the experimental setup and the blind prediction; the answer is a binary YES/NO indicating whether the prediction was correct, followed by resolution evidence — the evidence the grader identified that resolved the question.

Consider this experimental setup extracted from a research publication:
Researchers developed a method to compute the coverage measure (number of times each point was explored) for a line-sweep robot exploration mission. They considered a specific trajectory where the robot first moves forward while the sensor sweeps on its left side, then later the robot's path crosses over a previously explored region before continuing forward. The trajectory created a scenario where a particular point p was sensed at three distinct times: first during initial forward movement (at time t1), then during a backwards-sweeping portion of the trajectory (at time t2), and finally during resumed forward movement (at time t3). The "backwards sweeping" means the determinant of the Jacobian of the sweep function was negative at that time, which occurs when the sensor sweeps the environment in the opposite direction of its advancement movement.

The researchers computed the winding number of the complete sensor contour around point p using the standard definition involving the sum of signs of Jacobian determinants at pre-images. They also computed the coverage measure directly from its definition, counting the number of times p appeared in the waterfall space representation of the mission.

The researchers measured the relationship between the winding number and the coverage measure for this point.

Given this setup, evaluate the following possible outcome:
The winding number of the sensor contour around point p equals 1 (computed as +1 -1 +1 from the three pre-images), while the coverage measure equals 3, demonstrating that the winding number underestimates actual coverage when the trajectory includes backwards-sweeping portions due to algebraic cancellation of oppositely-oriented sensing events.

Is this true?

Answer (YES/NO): YES